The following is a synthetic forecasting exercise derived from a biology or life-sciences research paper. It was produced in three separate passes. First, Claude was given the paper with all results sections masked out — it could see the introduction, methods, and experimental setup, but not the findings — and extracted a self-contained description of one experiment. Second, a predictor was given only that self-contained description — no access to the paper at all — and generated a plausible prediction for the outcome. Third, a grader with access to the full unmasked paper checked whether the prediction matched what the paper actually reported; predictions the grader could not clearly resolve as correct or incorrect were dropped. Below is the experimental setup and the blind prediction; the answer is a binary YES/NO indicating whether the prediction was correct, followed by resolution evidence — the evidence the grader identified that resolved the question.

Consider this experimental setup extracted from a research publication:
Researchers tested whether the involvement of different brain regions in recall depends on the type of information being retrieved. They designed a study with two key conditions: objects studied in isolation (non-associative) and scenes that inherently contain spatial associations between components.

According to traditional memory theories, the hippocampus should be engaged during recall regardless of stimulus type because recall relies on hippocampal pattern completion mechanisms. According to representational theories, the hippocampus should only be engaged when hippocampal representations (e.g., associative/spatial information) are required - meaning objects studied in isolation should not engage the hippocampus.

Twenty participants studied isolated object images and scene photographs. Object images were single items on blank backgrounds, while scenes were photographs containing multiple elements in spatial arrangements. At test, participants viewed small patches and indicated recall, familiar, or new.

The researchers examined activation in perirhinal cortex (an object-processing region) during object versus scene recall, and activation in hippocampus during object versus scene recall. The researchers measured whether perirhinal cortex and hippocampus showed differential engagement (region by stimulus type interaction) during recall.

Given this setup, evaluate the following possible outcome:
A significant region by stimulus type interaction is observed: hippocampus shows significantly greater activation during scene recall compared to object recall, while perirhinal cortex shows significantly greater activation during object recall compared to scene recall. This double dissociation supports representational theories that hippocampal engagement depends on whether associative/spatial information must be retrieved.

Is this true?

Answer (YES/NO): NO